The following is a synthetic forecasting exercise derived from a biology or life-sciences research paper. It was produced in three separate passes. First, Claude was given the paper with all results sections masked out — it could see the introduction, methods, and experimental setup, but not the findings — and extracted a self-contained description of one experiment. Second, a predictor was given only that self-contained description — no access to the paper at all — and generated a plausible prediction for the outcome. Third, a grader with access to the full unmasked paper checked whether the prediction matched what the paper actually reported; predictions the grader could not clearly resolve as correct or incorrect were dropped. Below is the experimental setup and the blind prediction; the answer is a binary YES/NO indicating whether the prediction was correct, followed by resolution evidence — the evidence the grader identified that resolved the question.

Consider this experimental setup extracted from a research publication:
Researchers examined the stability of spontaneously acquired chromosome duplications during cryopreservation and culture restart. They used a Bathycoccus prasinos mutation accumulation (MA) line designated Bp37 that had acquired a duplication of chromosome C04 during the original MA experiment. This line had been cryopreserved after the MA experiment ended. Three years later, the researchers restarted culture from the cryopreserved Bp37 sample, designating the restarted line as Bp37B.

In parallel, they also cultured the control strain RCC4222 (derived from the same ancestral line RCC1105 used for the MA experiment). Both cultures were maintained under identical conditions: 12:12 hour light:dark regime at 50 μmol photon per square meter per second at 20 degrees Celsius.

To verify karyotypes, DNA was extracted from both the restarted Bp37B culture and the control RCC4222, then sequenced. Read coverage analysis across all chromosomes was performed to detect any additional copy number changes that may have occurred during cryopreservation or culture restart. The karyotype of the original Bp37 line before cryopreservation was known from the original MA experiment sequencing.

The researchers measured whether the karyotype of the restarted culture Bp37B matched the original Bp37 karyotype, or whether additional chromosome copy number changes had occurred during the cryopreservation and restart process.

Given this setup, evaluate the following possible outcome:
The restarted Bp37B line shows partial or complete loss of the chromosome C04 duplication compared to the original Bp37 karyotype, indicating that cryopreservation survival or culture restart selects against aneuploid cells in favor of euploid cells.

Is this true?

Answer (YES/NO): NO